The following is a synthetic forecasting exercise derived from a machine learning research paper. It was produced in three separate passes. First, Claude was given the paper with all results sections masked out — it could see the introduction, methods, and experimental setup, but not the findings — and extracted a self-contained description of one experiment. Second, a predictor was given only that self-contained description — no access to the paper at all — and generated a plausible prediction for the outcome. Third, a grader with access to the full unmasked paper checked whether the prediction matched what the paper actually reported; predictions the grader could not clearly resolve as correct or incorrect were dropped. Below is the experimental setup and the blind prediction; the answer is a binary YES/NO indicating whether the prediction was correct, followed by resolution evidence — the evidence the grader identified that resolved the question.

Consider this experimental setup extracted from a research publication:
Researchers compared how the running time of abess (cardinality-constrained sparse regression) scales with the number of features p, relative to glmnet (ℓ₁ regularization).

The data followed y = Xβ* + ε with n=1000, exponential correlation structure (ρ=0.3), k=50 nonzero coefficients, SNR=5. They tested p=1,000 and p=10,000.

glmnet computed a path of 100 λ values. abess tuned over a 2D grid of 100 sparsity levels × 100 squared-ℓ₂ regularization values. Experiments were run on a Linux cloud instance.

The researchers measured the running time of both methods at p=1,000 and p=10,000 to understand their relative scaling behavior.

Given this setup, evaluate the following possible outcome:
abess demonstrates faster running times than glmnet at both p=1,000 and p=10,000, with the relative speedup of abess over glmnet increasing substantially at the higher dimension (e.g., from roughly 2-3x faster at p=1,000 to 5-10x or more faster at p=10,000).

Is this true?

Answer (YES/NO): NO